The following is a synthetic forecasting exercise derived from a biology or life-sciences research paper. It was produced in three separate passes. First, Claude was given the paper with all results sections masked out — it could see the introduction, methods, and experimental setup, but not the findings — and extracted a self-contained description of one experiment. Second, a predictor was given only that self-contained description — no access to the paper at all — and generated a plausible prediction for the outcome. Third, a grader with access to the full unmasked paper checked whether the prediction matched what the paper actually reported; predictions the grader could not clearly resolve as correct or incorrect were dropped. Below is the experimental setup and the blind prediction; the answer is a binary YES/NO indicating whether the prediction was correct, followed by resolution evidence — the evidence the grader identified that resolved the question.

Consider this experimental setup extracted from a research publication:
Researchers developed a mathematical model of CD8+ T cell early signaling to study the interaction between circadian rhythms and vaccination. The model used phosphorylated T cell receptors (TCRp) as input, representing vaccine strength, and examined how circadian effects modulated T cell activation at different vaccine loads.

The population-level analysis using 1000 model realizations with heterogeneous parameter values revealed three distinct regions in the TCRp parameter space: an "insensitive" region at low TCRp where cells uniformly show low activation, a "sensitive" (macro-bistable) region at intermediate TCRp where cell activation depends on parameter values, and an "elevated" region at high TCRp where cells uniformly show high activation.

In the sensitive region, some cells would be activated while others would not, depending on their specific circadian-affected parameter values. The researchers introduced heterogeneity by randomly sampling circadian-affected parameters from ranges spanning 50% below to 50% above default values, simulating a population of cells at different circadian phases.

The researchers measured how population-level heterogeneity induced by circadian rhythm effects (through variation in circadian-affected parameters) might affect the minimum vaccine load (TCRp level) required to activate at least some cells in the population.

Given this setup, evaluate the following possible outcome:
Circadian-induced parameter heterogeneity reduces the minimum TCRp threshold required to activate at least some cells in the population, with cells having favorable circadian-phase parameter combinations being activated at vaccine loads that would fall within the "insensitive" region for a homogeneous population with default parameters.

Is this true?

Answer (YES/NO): YES